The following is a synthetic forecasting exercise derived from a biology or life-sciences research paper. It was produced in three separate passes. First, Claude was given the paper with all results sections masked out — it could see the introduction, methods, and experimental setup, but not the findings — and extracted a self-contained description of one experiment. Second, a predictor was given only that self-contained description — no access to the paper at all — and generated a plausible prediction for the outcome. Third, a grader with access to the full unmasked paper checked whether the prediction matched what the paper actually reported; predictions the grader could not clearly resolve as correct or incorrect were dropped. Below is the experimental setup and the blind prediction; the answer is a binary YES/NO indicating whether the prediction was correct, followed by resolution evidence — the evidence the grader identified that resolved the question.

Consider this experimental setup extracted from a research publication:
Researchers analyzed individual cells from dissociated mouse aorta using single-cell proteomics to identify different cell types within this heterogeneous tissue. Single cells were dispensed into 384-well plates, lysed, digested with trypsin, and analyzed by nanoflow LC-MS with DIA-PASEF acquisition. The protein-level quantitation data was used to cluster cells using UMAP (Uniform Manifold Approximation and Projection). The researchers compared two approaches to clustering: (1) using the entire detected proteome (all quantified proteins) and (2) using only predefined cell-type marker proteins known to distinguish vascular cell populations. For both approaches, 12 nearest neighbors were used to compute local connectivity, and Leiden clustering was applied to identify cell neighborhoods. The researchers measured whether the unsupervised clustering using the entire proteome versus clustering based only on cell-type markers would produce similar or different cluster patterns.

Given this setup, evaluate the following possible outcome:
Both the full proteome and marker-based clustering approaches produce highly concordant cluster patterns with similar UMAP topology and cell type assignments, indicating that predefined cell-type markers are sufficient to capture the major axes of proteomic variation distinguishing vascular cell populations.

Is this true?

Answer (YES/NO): NO